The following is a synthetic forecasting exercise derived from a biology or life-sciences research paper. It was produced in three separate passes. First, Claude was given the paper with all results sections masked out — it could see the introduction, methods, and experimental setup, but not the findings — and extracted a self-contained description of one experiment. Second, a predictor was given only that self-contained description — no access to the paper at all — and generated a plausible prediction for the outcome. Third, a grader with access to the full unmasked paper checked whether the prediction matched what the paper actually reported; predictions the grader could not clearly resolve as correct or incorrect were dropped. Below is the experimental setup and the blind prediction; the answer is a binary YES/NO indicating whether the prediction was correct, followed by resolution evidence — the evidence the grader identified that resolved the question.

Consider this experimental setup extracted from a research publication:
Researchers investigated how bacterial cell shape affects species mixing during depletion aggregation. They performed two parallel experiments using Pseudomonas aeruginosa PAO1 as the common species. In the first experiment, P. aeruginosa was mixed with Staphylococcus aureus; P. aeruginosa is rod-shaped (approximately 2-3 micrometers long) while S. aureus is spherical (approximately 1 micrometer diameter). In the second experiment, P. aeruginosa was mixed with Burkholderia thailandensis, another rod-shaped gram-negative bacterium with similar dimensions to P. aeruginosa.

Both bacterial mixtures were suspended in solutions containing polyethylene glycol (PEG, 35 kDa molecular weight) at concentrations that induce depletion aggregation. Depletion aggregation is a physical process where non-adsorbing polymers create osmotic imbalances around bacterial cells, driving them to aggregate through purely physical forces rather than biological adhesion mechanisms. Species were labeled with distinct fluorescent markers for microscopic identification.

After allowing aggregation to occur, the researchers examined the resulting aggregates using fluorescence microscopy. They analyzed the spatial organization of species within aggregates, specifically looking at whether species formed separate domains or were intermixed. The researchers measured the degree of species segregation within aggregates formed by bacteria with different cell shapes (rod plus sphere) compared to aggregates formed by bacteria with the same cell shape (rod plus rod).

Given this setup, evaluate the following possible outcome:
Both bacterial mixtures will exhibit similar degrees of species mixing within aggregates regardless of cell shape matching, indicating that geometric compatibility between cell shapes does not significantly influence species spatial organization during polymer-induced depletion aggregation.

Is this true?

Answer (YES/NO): NO